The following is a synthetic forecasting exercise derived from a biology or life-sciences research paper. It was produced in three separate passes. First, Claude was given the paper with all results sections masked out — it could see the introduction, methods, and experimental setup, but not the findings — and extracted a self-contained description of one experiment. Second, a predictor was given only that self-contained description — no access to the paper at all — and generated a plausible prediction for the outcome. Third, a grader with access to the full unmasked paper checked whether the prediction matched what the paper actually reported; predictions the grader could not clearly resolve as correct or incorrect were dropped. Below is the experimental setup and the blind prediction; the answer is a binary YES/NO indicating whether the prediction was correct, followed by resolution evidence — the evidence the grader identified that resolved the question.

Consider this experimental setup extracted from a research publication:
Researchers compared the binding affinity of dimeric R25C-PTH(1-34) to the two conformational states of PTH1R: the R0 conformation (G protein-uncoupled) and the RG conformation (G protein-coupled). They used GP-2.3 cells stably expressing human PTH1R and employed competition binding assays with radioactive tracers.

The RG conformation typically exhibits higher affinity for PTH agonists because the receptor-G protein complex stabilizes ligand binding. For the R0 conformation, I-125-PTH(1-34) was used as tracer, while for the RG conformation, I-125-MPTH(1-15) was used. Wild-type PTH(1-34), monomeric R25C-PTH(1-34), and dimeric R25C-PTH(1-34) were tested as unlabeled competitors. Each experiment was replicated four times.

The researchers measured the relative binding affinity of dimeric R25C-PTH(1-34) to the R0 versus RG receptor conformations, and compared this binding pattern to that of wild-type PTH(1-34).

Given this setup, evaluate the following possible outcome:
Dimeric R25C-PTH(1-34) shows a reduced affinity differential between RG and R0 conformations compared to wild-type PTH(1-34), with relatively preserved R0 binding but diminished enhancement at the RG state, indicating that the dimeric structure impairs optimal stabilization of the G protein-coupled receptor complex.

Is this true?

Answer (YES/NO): NO